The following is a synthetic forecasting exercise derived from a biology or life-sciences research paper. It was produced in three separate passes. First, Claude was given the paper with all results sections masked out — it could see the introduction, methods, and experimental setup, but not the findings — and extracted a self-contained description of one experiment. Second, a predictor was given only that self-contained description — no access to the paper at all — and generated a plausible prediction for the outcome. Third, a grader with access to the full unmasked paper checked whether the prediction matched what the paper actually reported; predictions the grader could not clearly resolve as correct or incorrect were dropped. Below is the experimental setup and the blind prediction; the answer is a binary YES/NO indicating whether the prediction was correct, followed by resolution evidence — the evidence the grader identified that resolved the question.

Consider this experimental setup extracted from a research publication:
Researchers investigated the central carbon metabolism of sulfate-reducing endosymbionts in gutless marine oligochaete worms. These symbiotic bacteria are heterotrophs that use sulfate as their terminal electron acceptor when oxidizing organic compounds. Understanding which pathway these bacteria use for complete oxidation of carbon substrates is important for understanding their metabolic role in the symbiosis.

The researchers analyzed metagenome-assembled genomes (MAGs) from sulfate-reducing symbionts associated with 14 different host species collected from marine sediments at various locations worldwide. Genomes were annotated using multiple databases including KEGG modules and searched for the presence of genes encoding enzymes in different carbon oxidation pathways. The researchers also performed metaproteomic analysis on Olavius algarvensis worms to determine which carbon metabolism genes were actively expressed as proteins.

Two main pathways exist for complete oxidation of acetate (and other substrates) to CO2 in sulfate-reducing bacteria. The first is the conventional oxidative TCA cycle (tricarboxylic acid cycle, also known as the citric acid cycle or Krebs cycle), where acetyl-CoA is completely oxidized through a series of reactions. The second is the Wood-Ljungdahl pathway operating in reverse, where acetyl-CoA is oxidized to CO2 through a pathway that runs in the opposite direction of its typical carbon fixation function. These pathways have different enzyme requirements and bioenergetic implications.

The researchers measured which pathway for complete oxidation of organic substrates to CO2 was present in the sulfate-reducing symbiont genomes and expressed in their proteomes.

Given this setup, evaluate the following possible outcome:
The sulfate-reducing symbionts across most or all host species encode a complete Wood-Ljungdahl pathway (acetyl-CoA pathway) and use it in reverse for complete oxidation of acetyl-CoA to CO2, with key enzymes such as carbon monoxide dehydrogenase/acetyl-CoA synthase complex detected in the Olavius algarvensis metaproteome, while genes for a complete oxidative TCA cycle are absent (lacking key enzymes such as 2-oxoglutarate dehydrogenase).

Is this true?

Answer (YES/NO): NO